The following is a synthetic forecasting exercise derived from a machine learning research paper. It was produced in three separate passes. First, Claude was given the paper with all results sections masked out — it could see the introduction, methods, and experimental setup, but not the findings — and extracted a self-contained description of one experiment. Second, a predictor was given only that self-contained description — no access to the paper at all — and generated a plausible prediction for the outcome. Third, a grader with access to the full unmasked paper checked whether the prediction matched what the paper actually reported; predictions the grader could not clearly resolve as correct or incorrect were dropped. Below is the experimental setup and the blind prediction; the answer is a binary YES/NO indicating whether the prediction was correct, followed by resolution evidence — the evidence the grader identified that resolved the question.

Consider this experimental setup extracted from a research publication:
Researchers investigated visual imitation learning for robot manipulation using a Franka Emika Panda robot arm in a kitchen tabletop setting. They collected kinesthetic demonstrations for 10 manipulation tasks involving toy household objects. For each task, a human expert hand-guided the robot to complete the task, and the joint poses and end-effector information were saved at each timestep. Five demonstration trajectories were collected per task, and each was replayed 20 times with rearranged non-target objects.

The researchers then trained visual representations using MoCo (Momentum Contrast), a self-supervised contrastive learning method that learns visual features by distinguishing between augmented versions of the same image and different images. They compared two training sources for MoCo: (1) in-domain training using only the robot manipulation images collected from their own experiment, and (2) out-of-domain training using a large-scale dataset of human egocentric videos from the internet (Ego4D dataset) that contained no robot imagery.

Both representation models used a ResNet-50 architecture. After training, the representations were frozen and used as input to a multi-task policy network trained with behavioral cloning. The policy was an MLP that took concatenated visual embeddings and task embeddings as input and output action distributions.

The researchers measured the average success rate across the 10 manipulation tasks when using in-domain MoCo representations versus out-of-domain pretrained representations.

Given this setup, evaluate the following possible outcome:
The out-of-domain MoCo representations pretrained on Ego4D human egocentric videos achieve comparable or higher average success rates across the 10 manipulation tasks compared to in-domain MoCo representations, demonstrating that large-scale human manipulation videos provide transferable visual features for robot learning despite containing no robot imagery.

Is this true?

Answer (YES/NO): YES